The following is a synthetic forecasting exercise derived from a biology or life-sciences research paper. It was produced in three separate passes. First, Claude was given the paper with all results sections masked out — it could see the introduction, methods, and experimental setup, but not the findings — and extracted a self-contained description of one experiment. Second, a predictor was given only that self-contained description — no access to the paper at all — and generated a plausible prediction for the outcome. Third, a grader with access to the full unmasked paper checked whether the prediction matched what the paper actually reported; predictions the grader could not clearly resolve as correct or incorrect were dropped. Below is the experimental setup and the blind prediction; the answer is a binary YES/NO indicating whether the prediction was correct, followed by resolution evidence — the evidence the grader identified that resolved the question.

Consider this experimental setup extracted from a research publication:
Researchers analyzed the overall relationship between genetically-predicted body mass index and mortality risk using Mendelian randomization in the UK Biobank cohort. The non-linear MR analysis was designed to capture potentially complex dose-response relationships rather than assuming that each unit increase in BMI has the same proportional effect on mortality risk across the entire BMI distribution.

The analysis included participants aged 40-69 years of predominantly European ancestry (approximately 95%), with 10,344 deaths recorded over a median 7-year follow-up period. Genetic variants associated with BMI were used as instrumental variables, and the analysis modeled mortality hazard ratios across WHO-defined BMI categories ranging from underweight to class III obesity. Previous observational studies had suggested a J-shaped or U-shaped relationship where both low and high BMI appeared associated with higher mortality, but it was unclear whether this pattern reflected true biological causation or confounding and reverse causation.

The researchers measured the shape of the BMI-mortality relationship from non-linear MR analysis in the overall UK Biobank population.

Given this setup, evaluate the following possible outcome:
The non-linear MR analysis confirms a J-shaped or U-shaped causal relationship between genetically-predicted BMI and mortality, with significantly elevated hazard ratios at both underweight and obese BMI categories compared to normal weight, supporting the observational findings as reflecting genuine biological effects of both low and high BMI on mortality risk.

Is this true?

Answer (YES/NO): NO